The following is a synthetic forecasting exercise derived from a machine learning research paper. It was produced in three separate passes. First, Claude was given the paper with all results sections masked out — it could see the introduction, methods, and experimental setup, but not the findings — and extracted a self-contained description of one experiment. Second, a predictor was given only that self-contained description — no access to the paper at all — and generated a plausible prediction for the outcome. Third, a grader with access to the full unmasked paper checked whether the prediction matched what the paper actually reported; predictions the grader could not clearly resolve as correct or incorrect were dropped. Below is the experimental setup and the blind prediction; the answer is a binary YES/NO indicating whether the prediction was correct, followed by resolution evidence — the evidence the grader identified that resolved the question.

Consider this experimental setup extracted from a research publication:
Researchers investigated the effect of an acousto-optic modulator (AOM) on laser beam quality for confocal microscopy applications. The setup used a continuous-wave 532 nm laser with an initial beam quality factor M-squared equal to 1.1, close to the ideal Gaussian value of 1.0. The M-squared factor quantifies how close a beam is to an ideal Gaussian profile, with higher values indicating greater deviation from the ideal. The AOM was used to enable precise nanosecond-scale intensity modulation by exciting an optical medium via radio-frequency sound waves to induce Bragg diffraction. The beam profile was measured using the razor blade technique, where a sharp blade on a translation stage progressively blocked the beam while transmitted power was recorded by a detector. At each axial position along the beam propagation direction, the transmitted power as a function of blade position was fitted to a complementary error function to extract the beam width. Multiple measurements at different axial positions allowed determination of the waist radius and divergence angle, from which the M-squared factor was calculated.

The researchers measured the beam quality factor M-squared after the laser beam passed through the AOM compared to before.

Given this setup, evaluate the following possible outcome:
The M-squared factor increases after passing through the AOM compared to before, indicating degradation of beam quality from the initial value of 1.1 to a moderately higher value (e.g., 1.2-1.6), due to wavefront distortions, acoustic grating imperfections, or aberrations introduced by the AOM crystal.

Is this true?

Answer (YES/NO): NO